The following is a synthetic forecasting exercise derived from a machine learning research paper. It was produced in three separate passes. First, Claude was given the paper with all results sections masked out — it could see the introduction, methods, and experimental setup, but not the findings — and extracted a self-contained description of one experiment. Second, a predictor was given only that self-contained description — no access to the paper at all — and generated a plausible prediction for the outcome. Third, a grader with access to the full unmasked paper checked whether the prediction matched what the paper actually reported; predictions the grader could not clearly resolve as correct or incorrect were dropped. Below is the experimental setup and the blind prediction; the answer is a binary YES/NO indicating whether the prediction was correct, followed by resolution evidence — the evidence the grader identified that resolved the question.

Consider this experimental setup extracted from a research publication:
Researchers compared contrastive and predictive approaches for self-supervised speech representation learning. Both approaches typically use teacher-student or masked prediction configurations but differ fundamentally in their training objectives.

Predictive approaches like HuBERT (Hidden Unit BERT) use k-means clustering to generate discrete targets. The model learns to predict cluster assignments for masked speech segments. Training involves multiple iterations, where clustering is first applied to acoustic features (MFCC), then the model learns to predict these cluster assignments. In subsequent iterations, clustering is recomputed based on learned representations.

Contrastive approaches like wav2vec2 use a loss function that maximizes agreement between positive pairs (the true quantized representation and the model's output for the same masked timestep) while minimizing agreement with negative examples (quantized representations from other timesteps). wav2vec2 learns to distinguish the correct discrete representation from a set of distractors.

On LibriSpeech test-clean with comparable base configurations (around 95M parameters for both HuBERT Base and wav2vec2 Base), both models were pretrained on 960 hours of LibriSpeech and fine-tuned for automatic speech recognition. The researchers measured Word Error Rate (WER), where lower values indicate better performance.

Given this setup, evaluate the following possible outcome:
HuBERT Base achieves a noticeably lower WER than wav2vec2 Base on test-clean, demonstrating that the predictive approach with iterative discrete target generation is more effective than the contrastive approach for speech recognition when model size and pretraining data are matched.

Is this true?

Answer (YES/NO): NO